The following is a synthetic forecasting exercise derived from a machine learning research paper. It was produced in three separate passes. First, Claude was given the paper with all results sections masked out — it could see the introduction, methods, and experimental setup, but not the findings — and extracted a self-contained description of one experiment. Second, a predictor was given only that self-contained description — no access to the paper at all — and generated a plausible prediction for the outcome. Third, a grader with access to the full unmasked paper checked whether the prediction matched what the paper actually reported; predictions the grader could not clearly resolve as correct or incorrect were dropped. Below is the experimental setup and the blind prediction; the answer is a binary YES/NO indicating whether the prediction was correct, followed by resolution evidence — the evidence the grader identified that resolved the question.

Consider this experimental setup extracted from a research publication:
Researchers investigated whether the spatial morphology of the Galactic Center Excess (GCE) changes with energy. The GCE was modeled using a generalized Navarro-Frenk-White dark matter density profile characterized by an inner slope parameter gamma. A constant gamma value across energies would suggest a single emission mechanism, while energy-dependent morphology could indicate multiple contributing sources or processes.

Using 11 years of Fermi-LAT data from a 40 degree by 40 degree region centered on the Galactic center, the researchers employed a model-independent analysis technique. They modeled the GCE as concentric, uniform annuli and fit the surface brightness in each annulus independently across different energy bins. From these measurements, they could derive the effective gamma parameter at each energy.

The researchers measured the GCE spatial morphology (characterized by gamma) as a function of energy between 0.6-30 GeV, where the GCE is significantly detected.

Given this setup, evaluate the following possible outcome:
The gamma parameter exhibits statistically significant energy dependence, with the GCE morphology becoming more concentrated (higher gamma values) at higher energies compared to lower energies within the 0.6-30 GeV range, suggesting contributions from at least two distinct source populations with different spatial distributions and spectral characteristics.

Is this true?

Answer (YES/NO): NO